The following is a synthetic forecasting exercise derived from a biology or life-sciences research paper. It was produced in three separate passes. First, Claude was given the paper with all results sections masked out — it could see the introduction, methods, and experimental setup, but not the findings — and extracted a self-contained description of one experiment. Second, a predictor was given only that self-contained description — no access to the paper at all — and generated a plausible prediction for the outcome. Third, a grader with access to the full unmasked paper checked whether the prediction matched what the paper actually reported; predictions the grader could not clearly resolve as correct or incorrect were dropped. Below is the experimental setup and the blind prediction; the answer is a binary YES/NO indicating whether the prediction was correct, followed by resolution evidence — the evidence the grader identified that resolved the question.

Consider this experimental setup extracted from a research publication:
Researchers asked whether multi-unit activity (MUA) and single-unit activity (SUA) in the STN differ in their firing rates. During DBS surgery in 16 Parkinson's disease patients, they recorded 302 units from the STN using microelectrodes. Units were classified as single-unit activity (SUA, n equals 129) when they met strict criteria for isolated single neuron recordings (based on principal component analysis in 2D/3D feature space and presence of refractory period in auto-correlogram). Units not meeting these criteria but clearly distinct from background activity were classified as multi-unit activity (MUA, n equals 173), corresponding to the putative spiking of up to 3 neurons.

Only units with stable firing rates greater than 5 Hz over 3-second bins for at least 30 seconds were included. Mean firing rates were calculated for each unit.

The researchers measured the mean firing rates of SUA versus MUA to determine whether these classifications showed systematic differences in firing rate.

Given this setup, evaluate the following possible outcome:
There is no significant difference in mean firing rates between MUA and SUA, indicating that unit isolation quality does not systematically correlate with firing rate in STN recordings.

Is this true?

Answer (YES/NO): NO